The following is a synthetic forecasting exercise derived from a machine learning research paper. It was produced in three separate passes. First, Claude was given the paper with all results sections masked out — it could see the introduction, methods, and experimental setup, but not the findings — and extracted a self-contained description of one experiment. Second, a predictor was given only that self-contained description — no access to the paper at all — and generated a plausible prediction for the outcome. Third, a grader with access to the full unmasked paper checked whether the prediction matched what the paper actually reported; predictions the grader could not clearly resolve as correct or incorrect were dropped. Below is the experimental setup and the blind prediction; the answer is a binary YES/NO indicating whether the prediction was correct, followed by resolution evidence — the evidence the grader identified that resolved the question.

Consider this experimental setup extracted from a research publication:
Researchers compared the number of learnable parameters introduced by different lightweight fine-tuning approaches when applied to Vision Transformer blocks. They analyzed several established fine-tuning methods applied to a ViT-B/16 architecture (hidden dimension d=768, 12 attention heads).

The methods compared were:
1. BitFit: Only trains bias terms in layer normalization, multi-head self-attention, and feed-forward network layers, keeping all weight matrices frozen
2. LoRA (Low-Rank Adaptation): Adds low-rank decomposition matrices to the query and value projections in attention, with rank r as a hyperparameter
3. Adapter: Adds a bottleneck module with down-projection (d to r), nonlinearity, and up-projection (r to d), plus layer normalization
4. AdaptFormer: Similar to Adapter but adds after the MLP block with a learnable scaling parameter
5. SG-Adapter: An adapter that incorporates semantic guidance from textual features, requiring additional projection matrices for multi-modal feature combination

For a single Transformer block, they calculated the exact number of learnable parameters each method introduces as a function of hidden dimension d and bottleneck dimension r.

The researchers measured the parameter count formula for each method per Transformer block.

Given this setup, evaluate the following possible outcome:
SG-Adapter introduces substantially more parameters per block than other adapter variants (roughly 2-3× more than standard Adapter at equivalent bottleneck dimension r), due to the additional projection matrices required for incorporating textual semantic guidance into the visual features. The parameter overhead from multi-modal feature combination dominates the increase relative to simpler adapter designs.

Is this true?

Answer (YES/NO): NO